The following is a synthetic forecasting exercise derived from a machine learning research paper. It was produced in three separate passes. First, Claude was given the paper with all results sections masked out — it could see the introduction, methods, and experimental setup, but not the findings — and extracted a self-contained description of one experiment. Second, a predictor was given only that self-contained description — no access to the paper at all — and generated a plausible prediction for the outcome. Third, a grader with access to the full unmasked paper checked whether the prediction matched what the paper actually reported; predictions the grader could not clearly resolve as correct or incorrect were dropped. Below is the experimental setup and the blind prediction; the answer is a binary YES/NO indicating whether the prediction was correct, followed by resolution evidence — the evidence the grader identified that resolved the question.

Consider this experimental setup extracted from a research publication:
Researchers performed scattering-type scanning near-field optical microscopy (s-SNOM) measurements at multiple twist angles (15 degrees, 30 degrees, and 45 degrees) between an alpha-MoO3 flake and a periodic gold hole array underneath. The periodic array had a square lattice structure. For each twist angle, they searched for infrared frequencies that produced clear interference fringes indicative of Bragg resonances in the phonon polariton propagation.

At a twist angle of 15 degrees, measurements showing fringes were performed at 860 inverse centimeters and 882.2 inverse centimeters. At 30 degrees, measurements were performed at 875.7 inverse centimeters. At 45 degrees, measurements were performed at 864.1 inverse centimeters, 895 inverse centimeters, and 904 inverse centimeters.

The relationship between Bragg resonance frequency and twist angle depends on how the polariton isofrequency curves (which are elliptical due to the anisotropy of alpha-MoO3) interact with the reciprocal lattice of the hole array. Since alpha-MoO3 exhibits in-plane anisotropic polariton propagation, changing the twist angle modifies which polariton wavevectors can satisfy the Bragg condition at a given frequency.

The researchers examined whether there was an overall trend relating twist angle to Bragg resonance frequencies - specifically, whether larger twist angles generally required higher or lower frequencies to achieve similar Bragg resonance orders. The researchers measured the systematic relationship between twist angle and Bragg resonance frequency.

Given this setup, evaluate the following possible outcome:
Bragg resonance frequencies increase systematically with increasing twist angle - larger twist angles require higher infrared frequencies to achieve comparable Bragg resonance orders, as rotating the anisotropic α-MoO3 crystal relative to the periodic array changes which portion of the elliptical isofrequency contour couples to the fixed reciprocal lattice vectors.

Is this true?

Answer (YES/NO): NO